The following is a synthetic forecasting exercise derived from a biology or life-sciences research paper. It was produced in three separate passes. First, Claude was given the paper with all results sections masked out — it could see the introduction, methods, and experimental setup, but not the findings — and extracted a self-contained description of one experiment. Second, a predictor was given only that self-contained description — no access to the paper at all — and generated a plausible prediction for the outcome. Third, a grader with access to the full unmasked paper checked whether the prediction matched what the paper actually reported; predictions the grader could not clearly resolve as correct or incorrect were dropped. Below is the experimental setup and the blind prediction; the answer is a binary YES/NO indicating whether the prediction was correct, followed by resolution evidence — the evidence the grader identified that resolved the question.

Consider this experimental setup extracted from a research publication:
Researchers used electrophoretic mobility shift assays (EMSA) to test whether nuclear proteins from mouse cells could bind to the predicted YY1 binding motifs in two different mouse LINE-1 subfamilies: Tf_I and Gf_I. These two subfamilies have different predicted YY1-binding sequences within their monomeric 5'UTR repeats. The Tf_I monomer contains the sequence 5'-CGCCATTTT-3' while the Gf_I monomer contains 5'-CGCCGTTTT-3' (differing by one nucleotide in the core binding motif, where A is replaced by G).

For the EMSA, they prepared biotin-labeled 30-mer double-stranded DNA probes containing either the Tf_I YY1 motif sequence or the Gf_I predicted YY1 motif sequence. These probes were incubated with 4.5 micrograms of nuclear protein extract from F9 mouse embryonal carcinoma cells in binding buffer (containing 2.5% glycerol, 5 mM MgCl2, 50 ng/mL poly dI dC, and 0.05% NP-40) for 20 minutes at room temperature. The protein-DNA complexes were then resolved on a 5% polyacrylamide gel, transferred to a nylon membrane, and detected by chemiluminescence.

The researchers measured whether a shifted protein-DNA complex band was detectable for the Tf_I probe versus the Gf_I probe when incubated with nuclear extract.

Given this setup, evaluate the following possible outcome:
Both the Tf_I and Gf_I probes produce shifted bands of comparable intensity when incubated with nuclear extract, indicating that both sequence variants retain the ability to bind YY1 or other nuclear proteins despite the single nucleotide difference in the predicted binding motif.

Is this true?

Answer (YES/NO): NO